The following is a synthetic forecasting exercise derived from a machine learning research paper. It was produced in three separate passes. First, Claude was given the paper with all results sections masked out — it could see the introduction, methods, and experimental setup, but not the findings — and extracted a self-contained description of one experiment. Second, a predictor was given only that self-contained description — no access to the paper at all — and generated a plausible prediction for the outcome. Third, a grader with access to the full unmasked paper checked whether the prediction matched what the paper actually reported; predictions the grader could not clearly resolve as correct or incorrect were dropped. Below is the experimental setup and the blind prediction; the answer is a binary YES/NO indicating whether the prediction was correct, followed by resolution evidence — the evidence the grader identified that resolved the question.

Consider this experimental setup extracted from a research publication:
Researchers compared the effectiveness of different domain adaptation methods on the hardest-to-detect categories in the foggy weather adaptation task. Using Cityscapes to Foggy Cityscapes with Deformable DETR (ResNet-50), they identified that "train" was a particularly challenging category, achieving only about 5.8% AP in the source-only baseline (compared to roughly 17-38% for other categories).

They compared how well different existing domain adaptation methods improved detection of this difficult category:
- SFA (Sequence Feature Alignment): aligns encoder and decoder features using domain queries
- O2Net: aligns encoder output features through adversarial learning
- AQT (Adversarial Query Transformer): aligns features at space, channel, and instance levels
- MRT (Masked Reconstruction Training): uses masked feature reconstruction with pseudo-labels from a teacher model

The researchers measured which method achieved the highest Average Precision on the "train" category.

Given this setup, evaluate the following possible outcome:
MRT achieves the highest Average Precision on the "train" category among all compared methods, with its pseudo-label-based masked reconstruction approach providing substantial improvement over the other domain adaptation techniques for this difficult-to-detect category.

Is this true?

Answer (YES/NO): YES